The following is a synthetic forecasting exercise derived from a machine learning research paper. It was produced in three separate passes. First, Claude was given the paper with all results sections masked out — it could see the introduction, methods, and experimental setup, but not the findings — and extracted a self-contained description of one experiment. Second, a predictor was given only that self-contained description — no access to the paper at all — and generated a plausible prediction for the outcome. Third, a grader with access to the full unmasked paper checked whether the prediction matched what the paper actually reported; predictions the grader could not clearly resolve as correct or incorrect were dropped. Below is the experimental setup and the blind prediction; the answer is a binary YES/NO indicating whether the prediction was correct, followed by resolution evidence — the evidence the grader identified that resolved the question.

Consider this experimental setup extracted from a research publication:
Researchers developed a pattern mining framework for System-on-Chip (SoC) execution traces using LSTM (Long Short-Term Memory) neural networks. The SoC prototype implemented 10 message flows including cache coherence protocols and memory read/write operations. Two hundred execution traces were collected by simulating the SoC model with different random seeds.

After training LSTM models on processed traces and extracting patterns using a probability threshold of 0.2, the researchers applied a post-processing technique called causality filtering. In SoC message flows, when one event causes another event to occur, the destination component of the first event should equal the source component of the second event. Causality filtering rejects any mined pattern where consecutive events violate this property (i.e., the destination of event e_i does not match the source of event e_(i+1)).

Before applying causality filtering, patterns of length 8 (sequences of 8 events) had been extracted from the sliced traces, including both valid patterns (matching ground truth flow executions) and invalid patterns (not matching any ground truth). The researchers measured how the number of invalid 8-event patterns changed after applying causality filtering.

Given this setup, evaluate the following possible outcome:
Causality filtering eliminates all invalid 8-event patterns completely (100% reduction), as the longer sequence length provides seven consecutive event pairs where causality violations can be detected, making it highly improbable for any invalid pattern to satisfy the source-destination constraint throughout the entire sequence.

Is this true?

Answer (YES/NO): NO